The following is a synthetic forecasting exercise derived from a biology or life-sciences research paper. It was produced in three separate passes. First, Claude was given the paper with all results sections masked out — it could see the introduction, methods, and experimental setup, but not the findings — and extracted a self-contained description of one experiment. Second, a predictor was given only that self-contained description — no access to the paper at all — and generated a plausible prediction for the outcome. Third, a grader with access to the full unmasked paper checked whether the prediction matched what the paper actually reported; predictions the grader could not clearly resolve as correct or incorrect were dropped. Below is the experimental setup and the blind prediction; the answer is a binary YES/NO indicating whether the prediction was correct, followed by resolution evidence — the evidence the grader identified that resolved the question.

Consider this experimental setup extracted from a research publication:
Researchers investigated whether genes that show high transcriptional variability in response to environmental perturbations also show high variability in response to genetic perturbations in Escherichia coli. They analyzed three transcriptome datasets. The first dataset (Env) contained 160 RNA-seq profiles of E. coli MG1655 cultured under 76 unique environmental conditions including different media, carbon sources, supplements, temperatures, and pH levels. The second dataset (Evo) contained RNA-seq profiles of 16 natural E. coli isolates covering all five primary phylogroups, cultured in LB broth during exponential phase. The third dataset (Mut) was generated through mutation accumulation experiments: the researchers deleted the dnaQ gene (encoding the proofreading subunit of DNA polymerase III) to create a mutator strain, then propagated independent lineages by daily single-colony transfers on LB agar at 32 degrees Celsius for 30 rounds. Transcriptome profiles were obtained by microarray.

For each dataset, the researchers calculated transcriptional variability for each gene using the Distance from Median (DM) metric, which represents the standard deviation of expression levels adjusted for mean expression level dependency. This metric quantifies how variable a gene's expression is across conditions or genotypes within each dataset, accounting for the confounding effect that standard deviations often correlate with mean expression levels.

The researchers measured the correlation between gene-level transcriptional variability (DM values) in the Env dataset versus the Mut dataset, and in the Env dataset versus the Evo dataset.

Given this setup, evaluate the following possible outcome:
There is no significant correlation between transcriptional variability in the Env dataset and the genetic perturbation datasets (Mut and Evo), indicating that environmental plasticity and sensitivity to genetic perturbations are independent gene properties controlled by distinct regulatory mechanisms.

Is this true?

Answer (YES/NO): NO